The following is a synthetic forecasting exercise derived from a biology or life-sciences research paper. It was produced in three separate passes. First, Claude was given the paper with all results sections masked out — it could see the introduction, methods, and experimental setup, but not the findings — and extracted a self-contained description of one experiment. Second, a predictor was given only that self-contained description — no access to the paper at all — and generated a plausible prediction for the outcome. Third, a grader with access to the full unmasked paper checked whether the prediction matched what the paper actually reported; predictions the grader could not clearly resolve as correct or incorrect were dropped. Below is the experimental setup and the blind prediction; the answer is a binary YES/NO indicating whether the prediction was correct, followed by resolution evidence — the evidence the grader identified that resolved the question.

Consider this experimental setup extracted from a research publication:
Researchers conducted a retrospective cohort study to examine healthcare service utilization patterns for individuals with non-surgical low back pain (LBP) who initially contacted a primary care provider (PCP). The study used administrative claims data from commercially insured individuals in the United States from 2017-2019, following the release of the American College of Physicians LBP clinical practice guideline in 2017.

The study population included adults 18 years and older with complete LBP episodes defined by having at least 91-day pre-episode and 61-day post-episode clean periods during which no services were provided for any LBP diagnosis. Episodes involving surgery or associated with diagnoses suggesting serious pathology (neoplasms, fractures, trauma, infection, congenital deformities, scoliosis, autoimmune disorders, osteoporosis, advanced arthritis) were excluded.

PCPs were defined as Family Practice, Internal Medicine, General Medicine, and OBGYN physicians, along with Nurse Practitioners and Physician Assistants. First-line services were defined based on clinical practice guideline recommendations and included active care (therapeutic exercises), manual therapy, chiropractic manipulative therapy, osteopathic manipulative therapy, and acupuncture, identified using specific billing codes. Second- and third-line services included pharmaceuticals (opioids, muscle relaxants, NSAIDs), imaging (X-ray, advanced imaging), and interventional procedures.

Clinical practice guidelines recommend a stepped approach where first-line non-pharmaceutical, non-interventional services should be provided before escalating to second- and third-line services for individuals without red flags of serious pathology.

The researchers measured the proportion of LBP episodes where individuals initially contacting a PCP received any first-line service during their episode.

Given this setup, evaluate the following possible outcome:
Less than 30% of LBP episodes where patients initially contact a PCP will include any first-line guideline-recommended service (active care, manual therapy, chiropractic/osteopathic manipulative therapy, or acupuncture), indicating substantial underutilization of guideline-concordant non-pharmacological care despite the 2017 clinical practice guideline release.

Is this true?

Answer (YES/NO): YES